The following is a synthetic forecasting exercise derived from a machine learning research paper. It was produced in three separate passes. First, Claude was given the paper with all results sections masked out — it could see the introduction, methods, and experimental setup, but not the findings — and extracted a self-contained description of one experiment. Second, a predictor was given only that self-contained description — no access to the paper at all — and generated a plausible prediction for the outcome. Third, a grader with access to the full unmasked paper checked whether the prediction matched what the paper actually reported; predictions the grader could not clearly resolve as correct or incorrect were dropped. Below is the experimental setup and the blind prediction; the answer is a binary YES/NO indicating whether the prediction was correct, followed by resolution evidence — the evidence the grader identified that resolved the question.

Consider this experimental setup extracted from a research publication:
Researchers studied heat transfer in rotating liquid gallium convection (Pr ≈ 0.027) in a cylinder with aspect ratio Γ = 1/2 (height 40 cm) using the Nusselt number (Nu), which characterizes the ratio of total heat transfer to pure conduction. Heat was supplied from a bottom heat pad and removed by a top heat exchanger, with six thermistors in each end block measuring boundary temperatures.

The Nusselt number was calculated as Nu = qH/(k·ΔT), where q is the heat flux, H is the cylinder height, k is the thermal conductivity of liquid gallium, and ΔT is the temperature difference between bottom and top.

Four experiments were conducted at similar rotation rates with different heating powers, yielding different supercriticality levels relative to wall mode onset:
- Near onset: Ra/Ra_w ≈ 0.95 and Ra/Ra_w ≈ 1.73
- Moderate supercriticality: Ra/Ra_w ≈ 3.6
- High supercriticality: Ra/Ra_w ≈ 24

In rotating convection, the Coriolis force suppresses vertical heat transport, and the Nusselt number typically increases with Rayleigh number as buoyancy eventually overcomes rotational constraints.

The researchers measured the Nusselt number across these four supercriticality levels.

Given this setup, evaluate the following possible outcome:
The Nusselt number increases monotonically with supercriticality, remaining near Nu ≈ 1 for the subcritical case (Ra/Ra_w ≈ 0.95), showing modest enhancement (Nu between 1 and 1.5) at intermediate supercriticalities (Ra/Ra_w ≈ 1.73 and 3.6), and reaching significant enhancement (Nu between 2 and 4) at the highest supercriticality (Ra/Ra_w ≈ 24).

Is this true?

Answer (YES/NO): NO